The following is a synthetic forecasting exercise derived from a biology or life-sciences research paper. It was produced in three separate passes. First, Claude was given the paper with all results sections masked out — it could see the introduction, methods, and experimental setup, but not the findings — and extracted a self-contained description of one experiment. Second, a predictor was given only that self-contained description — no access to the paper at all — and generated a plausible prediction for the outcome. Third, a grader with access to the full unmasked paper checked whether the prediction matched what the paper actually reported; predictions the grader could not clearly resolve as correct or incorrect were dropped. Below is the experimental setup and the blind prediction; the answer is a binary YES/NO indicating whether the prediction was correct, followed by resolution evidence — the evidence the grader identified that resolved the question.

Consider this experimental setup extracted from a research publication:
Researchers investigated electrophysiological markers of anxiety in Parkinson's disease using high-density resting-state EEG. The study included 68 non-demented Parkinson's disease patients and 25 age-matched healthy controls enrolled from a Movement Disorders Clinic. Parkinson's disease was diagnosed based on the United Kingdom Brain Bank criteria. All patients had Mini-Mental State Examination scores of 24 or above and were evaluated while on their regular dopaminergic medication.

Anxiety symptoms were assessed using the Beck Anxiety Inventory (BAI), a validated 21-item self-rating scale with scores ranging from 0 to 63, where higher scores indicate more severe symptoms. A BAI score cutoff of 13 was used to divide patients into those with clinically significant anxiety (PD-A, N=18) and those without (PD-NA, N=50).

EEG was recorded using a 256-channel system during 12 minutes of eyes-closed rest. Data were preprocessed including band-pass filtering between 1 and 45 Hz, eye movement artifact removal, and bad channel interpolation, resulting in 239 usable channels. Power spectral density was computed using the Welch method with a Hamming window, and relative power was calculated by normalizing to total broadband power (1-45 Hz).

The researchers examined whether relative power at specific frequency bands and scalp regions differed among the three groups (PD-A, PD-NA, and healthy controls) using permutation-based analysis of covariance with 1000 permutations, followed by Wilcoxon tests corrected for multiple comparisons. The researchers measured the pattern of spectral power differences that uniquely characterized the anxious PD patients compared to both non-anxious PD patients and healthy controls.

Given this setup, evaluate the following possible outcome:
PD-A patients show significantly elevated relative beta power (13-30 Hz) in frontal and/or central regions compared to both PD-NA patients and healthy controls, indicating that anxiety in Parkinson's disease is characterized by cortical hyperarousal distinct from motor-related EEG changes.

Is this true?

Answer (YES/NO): NO